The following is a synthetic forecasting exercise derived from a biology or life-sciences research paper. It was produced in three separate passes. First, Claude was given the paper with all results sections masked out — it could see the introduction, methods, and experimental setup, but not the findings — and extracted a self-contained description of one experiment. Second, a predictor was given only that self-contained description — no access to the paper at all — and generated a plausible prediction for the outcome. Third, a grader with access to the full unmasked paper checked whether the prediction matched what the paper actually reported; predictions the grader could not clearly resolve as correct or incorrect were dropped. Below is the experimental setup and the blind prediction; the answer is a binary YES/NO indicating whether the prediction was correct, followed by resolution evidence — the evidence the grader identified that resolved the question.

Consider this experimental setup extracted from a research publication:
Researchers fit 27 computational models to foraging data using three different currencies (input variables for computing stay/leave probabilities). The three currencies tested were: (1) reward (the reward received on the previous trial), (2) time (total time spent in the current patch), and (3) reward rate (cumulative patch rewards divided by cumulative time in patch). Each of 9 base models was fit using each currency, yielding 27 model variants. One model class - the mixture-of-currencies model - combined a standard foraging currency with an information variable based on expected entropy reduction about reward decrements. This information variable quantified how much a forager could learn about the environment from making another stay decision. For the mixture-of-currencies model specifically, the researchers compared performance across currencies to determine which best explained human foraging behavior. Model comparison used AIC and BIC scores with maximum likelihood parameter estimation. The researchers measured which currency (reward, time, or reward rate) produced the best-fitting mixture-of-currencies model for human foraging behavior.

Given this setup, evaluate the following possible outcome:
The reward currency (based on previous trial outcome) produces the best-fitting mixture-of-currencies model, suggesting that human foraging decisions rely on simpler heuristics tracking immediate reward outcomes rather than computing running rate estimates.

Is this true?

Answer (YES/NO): YES